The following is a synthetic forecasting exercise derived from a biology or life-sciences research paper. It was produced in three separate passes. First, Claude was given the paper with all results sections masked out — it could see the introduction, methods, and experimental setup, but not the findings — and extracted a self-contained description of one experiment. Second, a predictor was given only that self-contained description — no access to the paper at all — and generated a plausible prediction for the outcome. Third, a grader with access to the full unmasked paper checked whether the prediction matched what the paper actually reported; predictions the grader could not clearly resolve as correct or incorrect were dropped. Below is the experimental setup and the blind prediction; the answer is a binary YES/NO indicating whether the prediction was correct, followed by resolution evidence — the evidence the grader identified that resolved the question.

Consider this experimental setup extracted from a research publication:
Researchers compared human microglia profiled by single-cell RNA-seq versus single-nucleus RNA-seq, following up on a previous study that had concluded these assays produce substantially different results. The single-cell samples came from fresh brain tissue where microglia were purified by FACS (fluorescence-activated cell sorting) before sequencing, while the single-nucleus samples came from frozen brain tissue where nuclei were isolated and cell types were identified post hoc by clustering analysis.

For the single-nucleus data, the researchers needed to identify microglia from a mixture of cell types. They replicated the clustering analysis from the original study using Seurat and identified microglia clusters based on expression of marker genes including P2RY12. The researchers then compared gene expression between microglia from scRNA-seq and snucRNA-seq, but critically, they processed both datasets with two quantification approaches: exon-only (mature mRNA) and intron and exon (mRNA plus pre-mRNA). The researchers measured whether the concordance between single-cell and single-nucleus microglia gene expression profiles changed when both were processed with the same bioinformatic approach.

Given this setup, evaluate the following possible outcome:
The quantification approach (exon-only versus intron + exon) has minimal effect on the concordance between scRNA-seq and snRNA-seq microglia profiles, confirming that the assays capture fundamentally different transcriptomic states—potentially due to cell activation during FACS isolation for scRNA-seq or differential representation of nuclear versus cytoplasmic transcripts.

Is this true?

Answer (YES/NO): NO